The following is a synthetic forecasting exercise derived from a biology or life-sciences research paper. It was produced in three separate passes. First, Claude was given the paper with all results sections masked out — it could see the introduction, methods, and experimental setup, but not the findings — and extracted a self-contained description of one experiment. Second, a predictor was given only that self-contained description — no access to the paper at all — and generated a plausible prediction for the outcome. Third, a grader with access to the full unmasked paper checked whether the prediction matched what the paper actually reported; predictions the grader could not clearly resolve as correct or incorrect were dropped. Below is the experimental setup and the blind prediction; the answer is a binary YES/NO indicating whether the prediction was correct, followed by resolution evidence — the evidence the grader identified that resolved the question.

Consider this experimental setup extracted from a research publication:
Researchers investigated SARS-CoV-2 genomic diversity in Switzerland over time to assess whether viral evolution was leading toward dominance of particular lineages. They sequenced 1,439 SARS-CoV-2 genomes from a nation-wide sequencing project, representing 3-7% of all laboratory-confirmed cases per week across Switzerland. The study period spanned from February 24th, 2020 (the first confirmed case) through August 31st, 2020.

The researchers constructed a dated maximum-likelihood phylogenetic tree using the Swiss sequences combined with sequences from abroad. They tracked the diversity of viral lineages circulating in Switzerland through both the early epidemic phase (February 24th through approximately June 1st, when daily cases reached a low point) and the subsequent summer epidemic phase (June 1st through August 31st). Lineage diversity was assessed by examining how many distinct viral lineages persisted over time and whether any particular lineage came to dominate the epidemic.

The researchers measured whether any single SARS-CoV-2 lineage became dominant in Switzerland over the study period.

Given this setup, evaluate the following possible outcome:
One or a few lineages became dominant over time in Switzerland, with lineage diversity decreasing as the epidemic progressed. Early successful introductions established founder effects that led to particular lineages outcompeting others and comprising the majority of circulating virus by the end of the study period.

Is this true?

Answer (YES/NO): NO